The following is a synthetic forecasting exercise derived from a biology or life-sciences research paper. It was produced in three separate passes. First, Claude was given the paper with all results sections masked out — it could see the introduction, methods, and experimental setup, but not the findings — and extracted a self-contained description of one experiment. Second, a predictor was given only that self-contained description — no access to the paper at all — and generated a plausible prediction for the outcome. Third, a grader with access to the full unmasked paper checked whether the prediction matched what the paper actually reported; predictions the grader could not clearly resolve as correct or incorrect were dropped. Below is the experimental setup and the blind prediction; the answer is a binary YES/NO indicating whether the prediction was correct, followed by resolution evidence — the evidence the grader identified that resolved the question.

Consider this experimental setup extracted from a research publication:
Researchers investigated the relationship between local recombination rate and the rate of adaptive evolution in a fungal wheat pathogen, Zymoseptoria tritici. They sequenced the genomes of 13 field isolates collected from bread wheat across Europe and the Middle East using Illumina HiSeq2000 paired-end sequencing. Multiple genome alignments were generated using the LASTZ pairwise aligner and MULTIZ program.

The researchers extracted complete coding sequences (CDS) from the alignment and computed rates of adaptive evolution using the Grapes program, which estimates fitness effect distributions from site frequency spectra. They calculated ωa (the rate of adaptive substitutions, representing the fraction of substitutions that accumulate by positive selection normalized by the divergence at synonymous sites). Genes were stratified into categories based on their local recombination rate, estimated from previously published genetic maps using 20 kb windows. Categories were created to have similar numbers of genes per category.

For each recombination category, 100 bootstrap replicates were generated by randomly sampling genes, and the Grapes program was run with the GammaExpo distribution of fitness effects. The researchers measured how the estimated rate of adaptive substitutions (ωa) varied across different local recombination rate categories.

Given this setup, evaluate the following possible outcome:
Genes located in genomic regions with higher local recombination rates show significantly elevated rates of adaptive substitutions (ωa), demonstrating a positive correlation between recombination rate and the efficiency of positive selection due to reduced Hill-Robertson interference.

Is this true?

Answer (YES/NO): YES